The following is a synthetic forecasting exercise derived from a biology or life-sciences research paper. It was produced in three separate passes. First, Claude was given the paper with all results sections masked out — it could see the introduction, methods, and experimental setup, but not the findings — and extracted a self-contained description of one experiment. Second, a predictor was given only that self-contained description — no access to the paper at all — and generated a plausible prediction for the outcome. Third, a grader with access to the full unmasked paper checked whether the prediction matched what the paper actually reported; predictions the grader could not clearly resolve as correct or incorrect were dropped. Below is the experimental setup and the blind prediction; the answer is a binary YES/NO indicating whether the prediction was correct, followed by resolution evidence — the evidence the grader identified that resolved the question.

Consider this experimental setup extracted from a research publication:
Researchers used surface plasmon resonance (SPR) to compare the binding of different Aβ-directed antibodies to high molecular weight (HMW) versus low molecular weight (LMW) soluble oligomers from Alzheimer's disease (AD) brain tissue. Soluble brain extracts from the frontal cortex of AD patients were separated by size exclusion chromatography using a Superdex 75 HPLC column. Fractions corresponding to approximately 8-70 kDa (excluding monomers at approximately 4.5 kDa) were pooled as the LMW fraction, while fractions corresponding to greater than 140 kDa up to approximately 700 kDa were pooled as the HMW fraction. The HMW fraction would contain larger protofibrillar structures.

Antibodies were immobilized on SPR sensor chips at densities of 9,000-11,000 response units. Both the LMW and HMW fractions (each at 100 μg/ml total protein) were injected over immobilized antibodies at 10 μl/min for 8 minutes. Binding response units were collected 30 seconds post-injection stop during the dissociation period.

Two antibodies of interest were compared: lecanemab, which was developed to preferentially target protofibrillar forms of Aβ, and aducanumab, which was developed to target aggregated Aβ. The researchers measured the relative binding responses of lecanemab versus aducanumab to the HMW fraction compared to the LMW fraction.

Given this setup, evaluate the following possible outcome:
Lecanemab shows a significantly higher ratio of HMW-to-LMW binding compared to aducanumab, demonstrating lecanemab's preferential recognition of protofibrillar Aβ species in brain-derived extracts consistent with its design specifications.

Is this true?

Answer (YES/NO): NO